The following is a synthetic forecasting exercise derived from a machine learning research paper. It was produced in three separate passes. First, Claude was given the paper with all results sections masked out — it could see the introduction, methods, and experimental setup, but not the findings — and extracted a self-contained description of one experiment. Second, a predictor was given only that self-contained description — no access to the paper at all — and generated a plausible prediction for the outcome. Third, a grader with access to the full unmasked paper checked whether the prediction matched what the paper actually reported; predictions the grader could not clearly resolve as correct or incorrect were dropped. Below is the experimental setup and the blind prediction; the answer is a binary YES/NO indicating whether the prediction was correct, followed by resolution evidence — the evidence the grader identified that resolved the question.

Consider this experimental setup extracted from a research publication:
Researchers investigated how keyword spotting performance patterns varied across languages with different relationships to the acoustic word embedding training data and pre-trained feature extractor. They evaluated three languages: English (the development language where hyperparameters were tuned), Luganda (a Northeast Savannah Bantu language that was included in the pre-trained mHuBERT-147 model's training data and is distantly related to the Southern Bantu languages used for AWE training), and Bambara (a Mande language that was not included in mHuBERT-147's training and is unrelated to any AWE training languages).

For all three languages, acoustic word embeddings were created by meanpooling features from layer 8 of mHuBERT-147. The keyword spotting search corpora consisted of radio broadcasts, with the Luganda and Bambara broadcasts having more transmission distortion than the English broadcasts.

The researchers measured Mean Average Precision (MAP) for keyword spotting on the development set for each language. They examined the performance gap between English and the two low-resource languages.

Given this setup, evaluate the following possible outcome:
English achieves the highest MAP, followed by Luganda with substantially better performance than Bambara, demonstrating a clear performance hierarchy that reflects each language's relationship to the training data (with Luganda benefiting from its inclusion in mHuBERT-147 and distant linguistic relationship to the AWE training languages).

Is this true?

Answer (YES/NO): NO